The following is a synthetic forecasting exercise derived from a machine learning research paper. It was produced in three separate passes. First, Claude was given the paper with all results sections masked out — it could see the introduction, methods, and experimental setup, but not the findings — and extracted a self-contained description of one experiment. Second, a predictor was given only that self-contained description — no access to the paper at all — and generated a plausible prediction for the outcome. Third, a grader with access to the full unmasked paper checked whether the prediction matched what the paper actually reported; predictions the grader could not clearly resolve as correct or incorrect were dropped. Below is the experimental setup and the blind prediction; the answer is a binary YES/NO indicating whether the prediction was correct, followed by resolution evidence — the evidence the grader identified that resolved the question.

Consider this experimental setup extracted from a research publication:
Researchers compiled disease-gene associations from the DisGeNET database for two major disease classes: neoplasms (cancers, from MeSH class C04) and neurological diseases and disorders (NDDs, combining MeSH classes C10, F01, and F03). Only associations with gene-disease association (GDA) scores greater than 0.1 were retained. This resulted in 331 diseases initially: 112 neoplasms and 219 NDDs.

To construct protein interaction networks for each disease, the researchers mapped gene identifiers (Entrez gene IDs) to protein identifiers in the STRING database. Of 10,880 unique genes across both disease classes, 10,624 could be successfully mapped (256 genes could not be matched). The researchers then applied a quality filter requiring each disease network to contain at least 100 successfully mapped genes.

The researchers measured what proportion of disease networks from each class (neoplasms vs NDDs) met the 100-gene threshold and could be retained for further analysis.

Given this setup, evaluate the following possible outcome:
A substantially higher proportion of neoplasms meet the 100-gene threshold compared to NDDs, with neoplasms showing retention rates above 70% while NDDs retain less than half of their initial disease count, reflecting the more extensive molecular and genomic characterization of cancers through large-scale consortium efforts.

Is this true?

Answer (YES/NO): NO